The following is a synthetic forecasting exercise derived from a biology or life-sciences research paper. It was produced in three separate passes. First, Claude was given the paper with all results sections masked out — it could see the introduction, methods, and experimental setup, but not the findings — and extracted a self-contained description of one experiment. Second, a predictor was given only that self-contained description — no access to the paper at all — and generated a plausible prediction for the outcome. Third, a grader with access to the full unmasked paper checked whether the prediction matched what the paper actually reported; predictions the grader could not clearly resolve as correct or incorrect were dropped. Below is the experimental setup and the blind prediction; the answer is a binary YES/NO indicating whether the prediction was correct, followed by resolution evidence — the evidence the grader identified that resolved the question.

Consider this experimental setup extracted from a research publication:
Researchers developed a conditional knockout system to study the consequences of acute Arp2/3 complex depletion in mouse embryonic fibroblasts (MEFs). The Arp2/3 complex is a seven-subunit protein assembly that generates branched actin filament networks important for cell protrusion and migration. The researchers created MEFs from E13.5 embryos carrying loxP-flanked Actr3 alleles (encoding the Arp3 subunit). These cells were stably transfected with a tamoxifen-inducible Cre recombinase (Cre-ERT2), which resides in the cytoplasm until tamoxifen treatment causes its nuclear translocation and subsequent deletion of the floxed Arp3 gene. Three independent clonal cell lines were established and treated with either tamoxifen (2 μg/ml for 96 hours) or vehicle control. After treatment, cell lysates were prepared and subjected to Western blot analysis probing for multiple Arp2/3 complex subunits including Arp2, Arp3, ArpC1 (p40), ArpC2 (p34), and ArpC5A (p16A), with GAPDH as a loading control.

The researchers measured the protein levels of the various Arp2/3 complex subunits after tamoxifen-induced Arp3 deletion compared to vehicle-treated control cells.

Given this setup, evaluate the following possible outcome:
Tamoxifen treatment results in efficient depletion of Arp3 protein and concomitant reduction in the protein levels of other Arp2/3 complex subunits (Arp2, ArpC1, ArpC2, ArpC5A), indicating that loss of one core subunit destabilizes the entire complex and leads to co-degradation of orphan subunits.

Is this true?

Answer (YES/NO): YES